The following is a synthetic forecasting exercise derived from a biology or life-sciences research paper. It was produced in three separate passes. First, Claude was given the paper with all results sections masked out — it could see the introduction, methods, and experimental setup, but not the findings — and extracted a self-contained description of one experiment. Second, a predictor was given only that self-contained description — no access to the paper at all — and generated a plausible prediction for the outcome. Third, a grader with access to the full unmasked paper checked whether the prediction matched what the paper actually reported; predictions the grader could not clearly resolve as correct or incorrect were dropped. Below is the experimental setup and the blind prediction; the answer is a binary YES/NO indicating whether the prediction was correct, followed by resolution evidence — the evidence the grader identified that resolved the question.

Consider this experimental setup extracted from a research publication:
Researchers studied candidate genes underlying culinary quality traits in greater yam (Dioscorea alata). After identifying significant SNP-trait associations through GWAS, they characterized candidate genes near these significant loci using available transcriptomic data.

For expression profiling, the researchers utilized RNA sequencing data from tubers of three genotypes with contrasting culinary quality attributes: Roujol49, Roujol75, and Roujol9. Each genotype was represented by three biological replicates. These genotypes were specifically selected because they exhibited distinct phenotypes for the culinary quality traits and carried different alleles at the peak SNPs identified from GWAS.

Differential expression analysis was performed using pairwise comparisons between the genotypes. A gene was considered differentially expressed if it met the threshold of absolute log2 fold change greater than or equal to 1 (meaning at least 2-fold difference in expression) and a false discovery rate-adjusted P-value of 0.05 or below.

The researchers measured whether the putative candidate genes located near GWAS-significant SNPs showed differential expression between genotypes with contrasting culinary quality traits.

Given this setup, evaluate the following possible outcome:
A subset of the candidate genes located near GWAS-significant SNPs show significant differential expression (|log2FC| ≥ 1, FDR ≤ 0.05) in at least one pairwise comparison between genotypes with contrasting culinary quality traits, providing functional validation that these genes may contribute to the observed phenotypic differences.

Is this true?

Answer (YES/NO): YES